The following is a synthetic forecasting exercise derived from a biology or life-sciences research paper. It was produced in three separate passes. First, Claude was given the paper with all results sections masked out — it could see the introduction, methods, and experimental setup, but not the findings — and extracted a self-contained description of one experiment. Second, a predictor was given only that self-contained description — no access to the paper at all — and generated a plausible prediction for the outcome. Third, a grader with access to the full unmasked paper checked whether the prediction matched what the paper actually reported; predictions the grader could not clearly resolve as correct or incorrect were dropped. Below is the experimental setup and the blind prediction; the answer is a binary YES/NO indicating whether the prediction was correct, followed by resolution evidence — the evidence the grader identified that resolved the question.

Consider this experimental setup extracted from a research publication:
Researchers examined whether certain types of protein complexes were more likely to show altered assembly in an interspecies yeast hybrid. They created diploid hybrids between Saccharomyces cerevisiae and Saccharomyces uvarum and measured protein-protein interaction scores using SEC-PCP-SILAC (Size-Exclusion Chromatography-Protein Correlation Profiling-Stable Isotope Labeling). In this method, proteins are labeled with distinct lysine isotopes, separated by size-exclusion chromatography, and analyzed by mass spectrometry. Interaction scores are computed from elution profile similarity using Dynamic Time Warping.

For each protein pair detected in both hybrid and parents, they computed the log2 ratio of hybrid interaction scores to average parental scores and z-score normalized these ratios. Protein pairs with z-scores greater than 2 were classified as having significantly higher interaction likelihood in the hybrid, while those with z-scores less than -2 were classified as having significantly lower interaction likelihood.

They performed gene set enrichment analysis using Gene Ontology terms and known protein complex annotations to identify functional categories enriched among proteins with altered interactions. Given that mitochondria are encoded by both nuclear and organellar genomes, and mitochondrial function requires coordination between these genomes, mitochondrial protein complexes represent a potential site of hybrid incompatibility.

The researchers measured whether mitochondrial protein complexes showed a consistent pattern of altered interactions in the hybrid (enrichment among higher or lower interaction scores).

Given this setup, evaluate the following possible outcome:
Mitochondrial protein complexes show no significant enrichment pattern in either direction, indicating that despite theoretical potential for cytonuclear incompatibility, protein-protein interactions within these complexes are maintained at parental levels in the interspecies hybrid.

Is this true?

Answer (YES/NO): NO